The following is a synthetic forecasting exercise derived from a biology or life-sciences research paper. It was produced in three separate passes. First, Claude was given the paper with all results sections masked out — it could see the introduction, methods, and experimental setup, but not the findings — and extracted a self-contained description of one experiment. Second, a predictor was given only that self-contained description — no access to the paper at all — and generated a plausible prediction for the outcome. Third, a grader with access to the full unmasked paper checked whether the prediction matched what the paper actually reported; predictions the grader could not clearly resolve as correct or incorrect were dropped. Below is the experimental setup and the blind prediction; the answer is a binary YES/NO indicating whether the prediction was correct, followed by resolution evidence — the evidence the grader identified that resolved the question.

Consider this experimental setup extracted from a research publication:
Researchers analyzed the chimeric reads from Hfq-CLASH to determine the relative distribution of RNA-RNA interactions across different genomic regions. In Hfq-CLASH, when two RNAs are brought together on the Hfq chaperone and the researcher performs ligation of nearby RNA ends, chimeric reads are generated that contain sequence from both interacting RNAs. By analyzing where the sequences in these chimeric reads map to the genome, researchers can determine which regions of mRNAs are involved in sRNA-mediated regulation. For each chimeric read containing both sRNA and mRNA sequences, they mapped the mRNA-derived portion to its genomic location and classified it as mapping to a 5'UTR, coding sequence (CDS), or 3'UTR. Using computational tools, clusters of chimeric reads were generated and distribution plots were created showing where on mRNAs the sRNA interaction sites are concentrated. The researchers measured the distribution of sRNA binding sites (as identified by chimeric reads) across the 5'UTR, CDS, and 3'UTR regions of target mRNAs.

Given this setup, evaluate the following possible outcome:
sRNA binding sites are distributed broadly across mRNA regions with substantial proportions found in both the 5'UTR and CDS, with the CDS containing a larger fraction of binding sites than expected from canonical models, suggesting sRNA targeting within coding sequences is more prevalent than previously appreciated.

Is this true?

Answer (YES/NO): NO